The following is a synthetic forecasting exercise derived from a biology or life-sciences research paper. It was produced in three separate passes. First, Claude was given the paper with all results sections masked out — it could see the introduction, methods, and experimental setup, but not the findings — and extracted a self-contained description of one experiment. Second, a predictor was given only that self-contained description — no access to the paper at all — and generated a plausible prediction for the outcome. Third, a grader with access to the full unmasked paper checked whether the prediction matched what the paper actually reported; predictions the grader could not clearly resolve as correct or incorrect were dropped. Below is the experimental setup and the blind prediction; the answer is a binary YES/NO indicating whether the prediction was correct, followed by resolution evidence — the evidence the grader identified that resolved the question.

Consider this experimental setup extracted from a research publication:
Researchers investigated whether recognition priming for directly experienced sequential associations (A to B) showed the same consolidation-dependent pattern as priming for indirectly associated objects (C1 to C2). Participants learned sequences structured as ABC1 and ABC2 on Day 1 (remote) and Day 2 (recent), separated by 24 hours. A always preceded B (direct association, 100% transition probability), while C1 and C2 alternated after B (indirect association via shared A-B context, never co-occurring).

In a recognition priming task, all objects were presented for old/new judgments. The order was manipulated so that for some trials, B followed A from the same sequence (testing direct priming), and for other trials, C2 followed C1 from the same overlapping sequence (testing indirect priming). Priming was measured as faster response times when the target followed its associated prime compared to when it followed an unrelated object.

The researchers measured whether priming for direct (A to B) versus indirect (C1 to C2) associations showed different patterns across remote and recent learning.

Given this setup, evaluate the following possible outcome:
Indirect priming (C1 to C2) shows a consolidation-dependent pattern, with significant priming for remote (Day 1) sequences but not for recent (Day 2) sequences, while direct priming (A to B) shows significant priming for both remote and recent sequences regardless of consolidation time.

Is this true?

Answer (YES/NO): NO